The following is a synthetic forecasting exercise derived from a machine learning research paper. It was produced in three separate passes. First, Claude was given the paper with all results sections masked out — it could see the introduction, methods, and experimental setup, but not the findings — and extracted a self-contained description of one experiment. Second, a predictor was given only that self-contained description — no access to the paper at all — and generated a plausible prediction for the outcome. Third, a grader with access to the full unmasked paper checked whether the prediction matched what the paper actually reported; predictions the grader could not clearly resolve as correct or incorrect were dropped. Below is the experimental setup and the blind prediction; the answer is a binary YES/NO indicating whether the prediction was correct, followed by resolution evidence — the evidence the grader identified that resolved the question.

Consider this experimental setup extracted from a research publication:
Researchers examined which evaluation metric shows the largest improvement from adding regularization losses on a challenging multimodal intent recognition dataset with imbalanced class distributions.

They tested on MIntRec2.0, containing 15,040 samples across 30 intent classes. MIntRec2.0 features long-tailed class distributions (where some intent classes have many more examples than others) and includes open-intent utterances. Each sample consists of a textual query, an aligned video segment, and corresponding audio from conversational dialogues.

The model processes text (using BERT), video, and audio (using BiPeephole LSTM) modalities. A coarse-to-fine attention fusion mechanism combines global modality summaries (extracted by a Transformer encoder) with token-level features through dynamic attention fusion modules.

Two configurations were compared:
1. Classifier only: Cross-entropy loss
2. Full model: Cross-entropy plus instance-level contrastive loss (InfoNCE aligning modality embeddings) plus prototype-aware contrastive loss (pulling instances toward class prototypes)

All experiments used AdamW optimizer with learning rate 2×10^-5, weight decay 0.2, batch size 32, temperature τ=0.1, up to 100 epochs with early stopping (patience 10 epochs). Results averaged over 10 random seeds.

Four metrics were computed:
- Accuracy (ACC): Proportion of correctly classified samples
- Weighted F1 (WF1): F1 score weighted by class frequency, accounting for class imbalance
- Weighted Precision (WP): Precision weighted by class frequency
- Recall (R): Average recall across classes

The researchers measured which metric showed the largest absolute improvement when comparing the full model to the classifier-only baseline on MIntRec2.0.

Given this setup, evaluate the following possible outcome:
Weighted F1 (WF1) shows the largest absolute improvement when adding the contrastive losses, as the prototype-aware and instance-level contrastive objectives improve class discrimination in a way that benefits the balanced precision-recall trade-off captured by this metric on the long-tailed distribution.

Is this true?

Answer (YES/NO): NO